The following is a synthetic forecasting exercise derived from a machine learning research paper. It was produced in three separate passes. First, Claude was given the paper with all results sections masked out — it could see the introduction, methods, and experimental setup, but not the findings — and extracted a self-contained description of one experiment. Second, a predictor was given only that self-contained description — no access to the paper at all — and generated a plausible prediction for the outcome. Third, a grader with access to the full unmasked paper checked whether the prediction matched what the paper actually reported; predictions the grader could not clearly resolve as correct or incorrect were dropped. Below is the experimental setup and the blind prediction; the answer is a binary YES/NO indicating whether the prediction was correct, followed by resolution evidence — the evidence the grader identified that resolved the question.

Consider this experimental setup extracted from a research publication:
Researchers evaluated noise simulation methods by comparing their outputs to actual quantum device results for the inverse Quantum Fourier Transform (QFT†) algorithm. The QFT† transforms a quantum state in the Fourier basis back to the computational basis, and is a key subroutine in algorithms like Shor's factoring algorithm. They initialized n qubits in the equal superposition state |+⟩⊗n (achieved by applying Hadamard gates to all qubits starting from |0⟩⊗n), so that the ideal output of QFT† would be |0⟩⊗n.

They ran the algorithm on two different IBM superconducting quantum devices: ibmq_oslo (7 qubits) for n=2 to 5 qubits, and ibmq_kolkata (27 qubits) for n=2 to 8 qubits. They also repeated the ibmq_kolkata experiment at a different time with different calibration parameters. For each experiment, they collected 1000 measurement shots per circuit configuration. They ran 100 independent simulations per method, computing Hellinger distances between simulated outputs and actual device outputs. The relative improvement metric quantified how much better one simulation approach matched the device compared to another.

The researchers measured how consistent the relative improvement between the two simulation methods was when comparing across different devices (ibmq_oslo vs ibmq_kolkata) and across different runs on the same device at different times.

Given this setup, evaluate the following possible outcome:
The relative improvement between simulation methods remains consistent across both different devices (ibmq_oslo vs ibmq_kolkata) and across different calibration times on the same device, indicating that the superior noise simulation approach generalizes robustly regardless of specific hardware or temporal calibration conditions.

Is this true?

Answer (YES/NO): NO